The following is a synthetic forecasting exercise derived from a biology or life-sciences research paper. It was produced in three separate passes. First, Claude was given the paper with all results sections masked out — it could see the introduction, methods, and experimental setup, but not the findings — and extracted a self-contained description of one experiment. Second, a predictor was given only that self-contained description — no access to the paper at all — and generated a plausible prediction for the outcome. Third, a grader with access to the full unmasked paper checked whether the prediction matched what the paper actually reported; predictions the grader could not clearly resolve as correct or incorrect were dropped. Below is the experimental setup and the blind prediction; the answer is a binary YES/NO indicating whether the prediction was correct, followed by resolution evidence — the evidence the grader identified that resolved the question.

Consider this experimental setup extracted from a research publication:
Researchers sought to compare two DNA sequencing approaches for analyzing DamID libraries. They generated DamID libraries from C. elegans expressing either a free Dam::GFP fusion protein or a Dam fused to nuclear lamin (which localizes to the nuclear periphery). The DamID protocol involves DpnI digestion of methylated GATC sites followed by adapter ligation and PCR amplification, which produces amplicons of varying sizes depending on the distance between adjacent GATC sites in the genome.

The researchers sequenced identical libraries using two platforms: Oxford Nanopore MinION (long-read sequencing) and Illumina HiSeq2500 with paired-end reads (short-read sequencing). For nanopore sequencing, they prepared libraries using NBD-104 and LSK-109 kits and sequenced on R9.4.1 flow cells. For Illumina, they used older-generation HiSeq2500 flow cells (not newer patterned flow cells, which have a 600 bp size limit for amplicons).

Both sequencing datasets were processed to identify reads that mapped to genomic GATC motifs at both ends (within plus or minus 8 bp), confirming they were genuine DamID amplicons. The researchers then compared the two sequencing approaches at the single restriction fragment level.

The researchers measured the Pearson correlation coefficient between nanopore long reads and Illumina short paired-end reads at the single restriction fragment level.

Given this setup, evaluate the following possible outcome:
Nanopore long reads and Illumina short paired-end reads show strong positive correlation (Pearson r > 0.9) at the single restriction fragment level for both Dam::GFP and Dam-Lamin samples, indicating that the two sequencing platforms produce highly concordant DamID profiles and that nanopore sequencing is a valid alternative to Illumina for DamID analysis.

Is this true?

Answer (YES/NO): NO